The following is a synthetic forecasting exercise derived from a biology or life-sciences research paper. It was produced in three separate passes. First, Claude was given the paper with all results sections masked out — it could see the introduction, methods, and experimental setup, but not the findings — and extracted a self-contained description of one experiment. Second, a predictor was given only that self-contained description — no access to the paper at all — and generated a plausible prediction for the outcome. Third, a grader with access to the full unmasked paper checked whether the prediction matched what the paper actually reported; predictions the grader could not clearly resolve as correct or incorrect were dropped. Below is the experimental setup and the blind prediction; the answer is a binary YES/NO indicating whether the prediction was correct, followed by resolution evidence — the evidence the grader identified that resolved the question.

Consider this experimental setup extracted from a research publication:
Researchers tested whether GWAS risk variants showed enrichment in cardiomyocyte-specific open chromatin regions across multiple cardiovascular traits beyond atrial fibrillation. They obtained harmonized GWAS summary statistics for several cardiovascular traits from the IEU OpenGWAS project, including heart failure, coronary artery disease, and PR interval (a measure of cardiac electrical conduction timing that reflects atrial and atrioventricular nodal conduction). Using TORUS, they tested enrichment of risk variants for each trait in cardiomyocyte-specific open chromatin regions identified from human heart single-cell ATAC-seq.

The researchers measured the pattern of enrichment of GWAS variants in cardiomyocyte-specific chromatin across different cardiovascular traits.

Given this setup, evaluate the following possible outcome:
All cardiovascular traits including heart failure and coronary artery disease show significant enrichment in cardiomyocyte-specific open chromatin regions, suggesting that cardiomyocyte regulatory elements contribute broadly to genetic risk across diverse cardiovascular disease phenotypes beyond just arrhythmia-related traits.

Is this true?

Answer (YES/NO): NO